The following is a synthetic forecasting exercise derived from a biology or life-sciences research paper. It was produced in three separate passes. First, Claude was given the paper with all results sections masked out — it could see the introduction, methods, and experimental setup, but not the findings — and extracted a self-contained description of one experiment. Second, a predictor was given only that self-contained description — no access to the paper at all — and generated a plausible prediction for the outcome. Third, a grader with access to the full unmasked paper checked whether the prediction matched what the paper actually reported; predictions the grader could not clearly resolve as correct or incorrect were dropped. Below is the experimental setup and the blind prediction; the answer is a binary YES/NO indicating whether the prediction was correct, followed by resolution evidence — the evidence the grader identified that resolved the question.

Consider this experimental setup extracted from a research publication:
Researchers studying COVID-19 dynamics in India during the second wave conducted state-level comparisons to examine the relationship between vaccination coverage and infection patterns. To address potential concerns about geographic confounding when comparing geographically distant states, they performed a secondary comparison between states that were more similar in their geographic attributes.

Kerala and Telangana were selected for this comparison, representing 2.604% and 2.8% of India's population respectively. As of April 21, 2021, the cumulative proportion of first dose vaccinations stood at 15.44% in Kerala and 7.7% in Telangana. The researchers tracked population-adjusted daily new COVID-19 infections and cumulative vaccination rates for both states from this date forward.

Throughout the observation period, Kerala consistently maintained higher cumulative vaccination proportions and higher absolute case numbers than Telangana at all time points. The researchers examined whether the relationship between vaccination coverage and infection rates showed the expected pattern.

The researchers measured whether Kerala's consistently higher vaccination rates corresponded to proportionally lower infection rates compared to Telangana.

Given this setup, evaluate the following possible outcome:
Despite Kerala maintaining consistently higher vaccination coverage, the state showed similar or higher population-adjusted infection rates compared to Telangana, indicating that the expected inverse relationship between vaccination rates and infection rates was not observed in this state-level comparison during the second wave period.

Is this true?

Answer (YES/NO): YES